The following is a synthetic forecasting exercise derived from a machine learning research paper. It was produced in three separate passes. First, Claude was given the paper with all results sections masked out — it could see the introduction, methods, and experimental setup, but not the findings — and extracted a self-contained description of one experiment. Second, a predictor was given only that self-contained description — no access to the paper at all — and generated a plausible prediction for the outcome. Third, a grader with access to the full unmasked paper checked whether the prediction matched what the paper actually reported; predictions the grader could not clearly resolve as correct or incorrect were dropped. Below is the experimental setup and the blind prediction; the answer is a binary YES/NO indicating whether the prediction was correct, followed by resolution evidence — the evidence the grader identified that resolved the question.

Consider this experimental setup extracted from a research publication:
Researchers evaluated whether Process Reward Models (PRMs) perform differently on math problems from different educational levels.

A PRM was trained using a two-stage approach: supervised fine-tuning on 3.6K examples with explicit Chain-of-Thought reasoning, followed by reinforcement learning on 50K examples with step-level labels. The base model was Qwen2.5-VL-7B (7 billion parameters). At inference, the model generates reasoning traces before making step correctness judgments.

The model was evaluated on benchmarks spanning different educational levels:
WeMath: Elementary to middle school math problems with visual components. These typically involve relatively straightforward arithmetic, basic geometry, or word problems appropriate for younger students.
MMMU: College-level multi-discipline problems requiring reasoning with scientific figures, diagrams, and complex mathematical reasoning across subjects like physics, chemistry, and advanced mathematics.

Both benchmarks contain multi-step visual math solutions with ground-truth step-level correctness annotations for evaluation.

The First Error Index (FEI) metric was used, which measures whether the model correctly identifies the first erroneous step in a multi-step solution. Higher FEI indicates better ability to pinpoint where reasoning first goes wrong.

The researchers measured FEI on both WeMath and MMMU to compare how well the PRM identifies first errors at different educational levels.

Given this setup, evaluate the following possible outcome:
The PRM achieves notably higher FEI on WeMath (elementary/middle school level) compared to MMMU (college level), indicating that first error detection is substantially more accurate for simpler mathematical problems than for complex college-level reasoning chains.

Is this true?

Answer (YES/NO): YES